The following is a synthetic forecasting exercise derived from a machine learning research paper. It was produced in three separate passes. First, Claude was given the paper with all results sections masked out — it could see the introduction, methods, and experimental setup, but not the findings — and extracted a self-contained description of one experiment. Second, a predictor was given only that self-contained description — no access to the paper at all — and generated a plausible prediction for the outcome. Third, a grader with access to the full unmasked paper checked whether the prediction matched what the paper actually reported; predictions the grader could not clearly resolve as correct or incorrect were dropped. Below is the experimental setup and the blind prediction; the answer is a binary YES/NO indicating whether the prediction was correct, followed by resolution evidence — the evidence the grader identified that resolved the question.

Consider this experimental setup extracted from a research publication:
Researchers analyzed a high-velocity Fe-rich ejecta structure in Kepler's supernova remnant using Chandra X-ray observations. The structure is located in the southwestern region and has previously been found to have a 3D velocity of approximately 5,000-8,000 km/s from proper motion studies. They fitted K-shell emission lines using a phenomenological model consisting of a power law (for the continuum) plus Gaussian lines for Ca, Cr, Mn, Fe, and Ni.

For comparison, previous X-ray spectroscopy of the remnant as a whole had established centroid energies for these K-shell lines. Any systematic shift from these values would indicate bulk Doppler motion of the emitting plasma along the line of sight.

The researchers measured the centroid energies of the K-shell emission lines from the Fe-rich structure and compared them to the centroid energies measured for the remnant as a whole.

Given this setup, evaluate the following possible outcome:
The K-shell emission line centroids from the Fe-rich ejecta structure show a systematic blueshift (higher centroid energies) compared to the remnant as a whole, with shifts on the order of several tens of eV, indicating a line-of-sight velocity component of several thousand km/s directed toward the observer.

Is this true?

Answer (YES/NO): YES